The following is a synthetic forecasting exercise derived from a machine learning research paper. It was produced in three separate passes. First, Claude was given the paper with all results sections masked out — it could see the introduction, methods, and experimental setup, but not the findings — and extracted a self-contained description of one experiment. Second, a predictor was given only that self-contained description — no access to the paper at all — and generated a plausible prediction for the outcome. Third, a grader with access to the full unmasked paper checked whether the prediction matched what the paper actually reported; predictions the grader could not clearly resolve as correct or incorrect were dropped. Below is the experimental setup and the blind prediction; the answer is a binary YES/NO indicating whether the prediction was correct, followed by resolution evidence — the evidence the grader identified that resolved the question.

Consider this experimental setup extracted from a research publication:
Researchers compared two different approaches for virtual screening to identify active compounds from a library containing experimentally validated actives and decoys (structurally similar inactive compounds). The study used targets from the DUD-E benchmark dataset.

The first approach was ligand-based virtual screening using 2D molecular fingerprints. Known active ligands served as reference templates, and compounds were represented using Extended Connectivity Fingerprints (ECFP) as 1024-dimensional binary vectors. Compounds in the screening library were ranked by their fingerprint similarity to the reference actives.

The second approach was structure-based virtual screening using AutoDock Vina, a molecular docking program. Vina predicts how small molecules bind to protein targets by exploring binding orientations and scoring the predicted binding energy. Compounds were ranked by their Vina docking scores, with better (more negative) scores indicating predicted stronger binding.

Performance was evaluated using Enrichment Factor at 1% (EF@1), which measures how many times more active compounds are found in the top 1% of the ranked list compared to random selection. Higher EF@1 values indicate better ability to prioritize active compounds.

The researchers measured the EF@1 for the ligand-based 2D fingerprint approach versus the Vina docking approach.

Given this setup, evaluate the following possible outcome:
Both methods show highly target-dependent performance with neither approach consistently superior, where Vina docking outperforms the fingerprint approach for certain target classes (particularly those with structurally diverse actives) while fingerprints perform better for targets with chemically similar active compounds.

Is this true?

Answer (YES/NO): NO